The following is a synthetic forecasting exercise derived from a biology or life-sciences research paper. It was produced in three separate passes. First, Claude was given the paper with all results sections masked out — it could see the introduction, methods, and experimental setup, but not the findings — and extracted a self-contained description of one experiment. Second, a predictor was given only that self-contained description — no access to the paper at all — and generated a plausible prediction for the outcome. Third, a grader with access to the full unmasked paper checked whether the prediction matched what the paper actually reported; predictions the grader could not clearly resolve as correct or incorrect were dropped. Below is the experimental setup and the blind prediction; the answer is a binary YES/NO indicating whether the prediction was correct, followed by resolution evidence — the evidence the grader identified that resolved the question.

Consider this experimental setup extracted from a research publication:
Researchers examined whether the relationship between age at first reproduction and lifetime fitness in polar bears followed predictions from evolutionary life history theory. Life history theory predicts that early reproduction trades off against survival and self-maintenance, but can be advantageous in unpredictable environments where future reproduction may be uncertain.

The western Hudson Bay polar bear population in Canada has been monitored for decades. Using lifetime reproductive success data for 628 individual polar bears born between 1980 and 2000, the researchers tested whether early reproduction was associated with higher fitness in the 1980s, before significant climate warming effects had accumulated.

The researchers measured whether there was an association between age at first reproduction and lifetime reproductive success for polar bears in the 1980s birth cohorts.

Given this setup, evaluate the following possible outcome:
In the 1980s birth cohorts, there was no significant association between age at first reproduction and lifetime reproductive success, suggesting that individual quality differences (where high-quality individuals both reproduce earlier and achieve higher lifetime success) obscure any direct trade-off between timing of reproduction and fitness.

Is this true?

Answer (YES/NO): NO